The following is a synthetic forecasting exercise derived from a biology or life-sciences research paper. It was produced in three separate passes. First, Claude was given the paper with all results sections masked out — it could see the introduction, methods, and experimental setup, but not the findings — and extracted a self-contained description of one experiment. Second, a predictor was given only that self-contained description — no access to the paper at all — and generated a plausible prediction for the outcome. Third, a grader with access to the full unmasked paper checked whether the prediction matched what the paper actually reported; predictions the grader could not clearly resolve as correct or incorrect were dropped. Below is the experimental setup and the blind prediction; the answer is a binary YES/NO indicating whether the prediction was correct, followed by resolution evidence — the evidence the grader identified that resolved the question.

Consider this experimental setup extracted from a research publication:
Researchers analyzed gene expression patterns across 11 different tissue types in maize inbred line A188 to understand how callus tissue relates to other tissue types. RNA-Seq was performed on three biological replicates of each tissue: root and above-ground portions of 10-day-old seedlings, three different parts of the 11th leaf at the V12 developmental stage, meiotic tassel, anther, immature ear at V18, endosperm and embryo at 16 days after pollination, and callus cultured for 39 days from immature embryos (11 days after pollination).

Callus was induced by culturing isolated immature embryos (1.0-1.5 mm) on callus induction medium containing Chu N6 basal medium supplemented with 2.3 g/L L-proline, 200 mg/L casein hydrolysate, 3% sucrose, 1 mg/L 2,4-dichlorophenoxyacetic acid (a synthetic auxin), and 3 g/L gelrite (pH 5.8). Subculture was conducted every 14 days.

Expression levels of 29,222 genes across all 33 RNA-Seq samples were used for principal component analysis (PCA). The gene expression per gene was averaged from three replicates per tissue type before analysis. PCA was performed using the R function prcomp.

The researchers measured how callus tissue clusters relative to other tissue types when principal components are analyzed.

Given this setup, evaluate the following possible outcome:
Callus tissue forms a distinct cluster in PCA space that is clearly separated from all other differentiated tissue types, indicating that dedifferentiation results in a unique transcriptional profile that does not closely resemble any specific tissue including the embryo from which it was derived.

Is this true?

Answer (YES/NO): NO